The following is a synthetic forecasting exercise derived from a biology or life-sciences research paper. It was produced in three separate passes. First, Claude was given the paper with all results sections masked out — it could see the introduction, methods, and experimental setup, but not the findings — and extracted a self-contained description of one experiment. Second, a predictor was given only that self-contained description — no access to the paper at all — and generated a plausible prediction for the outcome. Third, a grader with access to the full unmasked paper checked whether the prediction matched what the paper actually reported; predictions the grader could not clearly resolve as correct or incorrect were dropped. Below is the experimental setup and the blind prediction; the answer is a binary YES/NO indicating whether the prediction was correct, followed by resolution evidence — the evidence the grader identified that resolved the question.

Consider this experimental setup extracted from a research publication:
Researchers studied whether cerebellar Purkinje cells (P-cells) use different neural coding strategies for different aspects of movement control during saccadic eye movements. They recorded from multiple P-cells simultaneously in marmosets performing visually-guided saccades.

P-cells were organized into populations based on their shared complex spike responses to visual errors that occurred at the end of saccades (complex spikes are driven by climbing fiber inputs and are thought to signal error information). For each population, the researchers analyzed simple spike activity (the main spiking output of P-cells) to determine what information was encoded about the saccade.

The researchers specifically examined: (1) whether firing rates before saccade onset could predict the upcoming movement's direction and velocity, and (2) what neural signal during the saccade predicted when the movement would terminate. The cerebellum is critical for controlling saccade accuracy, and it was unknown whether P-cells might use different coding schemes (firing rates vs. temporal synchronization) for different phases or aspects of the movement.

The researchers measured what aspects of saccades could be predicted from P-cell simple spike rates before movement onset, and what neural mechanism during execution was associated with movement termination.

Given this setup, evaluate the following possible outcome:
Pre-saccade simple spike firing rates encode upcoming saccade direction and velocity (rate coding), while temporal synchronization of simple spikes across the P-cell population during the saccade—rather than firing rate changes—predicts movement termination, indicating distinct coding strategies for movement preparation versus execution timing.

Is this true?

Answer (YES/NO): YES